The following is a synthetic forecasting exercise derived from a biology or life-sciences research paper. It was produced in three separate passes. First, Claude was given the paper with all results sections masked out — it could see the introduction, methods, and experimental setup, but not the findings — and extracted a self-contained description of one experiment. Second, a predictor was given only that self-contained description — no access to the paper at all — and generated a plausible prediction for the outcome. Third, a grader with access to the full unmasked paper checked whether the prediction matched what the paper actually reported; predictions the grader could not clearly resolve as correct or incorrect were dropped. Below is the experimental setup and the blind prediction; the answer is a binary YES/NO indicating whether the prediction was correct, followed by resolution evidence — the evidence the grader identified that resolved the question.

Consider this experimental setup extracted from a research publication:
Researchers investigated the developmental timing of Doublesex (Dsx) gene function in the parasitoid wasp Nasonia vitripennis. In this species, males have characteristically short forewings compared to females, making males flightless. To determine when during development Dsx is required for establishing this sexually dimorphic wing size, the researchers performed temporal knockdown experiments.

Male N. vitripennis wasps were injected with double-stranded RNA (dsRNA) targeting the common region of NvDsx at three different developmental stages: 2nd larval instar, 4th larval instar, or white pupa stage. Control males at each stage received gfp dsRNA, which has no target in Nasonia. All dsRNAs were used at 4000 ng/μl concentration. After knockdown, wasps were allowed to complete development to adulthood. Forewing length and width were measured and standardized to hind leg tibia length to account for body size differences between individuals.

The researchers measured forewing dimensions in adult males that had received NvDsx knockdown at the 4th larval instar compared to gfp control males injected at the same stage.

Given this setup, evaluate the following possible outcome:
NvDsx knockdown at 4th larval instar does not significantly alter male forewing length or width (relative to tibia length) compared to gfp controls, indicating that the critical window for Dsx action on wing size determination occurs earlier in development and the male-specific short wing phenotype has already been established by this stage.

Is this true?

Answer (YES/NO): NO